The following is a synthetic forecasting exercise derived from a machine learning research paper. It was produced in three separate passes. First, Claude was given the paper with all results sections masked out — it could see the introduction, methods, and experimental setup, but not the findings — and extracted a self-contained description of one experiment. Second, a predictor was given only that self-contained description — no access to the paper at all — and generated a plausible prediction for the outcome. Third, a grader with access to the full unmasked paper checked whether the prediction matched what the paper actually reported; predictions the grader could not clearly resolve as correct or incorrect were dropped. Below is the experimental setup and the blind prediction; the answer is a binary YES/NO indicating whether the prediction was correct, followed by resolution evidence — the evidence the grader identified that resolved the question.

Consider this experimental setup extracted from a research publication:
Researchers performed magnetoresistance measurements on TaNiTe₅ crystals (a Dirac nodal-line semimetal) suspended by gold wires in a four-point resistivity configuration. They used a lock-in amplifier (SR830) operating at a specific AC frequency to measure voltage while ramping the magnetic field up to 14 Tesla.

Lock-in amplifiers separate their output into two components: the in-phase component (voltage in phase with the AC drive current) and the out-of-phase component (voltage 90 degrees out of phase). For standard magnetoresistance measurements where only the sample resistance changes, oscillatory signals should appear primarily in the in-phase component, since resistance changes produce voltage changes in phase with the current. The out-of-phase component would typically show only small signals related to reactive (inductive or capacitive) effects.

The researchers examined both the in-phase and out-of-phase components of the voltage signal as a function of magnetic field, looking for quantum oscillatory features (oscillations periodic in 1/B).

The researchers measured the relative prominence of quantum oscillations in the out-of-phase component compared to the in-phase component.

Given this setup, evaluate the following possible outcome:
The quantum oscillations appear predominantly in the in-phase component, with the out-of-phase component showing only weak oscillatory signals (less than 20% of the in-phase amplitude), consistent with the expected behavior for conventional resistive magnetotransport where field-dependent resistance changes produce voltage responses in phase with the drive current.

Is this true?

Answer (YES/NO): NO